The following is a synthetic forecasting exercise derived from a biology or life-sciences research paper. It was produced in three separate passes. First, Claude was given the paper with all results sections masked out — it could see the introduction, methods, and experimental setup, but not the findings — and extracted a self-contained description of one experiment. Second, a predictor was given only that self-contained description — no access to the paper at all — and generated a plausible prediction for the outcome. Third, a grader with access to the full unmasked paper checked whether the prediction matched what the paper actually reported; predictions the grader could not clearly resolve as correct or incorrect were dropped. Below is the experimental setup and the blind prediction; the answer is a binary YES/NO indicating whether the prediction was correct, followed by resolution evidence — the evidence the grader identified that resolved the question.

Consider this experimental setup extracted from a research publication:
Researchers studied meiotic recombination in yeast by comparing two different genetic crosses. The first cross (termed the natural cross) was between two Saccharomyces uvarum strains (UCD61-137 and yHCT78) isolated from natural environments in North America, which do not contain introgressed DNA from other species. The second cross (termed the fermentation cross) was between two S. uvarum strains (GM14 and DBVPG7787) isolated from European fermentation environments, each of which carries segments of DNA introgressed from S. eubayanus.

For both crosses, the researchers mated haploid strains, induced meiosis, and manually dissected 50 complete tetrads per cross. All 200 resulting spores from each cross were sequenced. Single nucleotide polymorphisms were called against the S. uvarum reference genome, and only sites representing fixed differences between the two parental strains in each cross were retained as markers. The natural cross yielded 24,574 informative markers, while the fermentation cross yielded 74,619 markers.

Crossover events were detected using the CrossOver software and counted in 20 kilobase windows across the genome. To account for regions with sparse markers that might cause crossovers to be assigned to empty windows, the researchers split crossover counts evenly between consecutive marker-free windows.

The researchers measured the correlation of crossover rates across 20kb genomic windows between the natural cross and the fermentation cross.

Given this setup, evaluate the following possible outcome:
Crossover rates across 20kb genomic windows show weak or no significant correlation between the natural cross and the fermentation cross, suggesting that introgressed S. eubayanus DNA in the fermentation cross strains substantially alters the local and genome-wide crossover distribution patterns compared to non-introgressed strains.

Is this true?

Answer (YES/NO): NO